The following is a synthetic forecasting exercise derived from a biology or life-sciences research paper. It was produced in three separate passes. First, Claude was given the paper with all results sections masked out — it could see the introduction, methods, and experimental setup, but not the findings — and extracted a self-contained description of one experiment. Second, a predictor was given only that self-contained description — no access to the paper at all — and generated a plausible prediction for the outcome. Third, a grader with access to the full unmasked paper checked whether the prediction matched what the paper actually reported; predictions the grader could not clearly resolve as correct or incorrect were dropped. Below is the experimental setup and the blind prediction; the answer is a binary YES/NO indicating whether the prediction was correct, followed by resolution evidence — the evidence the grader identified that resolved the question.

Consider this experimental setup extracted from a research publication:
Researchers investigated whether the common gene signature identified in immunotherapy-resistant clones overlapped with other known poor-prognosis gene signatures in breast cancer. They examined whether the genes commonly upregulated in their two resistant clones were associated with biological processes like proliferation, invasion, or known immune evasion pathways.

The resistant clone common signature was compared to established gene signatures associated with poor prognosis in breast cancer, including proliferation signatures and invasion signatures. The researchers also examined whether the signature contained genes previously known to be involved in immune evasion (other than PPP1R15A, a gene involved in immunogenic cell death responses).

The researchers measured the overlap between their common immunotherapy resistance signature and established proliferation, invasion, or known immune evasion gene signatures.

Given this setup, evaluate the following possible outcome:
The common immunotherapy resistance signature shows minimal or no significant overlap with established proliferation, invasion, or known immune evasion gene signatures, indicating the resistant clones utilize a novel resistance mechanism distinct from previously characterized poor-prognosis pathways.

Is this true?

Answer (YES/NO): YES